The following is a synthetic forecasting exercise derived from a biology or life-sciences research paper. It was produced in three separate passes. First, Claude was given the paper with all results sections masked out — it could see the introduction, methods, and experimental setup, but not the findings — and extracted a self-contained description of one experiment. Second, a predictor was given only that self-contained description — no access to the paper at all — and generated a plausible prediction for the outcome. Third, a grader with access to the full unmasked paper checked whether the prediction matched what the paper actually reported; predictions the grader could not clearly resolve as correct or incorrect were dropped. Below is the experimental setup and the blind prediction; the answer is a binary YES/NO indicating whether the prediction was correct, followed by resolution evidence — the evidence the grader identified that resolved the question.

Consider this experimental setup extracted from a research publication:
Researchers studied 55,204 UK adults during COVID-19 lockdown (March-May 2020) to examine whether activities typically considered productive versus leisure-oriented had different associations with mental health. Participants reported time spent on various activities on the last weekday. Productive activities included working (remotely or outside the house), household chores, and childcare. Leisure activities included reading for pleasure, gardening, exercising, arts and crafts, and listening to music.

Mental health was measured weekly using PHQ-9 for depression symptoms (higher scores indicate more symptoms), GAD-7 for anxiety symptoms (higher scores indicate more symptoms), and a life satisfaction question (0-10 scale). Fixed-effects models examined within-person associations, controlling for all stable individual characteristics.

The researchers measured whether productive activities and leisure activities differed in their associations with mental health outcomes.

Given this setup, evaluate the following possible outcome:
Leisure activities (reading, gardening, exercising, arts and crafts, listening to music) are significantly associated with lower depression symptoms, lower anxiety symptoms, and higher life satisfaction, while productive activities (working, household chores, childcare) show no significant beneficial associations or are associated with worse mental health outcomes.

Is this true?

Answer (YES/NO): NO